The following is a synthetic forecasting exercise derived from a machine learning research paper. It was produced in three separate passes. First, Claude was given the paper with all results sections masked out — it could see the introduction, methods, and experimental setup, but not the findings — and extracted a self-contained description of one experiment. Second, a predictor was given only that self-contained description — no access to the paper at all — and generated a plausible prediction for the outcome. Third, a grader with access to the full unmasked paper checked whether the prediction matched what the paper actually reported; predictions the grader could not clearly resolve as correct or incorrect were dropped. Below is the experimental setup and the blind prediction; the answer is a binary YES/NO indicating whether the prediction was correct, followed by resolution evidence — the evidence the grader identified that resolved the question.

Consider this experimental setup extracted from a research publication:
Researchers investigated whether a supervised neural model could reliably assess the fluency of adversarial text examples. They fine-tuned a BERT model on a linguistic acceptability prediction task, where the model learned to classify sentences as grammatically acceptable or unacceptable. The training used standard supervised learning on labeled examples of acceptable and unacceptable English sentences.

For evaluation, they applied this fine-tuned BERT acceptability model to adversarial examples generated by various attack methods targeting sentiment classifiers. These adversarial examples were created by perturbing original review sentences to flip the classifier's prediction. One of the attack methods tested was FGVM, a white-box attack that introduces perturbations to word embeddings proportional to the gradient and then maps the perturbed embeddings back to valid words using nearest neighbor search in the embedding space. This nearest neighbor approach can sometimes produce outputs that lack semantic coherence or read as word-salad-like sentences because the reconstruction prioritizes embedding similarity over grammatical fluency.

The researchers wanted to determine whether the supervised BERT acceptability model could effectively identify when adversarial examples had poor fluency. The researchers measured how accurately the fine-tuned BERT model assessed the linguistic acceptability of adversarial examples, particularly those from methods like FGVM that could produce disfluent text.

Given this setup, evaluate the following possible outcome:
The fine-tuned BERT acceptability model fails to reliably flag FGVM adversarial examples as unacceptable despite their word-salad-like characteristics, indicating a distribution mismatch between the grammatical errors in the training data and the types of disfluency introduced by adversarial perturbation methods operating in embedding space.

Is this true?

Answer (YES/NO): YES